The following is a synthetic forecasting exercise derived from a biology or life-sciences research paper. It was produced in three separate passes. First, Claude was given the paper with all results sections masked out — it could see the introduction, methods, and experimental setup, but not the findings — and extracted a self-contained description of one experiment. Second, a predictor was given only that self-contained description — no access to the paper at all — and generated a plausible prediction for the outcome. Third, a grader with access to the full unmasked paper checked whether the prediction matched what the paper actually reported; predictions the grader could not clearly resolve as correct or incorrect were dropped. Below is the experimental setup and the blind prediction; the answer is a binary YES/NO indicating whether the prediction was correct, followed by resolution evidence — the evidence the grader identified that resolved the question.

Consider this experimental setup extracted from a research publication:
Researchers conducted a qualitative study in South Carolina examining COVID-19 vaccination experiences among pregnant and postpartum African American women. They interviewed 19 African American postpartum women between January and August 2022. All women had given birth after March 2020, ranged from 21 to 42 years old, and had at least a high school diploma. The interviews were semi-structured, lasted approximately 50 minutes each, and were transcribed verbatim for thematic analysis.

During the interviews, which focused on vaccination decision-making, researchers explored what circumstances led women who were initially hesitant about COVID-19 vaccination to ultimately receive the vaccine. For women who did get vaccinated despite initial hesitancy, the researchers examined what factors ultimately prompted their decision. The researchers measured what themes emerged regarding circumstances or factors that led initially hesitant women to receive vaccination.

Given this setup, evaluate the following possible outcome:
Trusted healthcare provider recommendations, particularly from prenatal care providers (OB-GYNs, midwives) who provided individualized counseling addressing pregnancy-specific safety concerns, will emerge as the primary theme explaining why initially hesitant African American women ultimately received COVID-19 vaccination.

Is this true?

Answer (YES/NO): NO